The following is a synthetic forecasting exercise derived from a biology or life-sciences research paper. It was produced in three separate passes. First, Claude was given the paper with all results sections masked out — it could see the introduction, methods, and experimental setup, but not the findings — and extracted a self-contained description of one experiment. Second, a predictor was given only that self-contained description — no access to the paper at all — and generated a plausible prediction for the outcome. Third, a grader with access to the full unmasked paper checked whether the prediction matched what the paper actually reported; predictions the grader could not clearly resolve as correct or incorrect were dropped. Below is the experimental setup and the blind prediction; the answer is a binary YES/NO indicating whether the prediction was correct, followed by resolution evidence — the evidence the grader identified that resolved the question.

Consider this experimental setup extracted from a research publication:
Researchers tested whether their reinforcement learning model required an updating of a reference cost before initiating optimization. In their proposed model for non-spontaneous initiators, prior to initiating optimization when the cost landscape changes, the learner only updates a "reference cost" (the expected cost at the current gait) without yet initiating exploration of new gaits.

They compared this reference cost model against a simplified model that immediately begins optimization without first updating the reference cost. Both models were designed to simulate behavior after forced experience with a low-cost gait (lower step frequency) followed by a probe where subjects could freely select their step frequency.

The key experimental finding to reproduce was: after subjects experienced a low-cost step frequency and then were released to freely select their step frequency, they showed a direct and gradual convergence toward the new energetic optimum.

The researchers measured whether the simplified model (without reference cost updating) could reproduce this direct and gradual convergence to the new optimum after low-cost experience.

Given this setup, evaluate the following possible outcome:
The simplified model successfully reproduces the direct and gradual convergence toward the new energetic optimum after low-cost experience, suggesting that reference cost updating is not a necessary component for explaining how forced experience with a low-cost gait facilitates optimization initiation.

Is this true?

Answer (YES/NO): NO